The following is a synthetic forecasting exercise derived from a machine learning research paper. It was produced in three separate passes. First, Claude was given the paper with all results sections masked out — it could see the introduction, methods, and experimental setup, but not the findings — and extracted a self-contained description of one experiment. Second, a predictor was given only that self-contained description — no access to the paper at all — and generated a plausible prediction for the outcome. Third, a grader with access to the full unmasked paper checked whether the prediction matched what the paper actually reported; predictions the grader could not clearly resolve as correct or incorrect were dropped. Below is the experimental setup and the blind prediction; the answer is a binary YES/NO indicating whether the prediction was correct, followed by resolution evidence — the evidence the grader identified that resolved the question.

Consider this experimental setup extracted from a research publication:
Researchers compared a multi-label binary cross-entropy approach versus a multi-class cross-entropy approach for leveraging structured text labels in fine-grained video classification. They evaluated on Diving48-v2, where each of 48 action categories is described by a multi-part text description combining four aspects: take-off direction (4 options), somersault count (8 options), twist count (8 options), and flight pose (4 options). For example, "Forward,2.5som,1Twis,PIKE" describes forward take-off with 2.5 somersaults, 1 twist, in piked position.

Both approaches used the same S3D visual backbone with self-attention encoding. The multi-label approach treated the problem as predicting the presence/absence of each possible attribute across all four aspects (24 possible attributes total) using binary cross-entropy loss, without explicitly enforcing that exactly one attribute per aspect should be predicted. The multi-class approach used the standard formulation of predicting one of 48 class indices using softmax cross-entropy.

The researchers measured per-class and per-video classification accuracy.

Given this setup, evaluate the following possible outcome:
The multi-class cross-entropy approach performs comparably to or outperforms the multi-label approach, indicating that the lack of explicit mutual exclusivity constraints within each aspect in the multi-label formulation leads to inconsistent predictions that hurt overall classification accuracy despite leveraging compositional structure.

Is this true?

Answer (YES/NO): YES